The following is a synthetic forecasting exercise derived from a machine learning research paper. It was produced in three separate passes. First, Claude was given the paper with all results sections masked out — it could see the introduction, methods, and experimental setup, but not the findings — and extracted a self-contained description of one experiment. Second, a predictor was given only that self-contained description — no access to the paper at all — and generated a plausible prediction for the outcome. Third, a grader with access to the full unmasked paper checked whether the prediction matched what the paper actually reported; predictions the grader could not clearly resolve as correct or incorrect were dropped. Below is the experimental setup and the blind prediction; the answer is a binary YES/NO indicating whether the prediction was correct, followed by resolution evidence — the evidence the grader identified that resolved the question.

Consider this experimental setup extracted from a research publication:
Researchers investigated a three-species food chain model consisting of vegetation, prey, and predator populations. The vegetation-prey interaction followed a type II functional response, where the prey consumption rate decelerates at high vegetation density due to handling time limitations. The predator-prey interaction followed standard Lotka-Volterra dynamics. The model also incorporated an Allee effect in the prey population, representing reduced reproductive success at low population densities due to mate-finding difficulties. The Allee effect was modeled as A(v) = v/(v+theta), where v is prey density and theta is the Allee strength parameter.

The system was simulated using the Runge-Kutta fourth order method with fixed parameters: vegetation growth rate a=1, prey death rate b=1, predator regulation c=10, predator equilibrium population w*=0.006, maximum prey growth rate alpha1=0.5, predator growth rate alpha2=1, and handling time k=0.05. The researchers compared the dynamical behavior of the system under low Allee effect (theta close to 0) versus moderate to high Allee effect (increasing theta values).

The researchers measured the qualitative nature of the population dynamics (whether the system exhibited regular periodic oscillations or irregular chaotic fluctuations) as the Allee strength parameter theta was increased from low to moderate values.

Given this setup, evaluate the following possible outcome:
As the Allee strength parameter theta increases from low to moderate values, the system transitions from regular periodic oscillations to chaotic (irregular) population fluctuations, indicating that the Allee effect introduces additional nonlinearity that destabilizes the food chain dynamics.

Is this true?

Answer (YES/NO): YES